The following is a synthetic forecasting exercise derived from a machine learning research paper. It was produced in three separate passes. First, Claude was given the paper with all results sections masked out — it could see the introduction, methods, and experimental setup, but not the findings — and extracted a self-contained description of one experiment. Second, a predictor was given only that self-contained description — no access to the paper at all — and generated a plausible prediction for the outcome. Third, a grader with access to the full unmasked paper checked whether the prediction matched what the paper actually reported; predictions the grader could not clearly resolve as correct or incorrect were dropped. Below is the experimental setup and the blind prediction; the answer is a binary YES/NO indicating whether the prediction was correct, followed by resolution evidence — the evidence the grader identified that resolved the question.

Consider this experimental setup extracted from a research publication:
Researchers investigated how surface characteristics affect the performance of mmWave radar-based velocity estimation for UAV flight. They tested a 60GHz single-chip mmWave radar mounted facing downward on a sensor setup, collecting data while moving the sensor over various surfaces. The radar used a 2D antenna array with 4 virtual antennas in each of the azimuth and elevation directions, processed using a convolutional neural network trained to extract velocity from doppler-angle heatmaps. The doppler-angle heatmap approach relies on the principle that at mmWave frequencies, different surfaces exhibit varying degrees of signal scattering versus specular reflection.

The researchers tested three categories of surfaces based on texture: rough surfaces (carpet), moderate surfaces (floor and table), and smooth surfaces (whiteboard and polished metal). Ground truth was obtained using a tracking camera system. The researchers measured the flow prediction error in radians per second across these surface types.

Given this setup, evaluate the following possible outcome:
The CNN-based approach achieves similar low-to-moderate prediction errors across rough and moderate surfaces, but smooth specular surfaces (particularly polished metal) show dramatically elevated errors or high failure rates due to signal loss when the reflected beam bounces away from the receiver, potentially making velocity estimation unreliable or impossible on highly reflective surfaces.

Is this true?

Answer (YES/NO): NO